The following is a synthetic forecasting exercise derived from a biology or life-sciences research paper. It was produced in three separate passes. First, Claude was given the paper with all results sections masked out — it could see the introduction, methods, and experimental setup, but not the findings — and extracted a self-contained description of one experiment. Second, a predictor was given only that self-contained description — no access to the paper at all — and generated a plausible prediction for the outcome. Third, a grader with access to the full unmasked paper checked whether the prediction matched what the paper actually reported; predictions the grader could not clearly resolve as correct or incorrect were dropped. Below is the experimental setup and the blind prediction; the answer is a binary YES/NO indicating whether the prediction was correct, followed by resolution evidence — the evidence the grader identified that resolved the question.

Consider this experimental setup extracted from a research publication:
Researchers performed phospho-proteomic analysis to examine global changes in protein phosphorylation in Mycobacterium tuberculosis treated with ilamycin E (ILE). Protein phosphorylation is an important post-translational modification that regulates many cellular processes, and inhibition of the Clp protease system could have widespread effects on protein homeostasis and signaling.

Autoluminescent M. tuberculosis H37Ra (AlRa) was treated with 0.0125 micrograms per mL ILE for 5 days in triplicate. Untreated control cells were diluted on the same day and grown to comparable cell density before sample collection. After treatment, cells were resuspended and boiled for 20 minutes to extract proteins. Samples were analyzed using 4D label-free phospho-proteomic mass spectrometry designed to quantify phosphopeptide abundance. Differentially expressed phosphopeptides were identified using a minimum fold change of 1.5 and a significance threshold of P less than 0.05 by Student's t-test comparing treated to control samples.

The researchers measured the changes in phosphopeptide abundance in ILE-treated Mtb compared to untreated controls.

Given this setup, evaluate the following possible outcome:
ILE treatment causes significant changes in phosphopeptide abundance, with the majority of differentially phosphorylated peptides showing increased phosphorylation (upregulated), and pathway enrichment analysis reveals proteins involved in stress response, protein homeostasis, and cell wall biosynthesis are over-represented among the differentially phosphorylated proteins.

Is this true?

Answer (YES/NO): NO